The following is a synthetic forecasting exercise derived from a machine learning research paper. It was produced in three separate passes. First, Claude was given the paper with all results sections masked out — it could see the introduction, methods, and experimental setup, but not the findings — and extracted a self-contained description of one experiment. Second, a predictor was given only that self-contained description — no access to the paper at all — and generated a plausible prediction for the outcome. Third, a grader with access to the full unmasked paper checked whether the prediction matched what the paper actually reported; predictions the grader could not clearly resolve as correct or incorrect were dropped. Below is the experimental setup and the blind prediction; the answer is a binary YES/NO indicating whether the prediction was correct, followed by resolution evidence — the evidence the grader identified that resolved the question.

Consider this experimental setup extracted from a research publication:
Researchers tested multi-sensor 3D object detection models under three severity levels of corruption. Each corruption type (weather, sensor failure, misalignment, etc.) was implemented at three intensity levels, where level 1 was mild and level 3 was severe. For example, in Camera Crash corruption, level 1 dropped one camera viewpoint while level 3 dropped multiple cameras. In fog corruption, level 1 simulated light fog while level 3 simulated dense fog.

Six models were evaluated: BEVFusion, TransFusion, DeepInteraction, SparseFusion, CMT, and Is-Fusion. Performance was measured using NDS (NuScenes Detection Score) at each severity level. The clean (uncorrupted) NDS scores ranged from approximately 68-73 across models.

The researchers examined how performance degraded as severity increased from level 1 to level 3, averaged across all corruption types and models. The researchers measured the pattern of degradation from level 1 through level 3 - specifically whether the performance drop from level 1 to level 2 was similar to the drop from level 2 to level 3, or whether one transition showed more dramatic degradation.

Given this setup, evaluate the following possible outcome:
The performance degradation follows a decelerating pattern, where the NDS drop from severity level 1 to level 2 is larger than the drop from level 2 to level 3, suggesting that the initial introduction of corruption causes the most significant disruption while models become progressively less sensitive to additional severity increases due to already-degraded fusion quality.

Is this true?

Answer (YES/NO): NO